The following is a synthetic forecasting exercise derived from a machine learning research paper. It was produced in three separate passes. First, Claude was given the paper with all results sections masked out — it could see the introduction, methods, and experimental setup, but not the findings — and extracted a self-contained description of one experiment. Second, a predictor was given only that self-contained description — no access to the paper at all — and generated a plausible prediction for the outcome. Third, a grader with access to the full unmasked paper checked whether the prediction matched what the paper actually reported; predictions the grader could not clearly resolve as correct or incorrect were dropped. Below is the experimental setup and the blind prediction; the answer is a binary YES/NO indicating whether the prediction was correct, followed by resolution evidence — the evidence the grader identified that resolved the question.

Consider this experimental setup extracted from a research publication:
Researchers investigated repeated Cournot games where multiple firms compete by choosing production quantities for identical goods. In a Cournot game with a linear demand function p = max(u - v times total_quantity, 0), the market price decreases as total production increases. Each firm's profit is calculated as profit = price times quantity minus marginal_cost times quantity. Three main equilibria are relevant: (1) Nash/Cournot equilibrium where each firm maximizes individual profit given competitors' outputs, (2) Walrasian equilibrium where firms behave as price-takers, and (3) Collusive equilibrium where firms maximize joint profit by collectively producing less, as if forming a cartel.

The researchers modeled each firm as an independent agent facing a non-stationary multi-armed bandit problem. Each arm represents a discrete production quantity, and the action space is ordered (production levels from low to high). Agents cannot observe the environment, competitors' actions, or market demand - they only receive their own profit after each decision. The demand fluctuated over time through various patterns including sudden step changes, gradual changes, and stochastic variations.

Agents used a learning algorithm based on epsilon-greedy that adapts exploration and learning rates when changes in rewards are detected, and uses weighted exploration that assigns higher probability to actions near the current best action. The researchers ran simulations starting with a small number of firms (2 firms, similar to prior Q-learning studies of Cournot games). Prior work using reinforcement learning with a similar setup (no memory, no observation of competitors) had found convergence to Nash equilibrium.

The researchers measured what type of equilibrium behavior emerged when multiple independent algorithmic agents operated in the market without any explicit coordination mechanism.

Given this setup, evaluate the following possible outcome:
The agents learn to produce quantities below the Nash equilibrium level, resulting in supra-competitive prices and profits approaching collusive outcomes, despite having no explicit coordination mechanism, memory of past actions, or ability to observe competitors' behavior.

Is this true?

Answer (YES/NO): YES